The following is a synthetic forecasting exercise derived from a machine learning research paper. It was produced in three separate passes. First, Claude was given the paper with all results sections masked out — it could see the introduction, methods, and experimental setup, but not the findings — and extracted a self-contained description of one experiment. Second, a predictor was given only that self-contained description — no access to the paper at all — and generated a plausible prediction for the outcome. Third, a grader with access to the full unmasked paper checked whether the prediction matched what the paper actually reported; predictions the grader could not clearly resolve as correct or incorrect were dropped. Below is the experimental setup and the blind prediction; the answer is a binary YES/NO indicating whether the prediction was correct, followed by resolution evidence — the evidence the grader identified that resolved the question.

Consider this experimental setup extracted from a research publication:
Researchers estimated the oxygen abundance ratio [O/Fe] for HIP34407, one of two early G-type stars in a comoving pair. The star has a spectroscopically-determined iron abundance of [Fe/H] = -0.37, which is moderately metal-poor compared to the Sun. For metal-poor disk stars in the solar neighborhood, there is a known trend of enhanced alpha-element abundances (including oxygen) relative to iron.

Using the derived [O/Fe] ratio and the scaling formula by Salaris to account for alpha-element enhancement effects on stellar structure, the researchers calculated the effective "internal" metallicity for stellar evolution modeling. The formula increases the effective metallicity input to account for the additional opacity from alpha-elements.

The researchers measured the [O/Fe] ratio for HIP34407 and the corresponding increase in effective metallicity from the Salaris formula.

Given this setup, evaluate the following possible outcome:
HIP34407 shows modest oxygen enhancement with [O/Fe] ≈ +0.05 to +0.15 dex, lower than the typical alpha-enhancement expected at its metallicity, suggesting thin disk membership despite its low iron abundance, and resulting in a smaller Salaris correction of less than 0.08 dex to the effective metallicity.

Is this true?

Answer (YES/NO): NO